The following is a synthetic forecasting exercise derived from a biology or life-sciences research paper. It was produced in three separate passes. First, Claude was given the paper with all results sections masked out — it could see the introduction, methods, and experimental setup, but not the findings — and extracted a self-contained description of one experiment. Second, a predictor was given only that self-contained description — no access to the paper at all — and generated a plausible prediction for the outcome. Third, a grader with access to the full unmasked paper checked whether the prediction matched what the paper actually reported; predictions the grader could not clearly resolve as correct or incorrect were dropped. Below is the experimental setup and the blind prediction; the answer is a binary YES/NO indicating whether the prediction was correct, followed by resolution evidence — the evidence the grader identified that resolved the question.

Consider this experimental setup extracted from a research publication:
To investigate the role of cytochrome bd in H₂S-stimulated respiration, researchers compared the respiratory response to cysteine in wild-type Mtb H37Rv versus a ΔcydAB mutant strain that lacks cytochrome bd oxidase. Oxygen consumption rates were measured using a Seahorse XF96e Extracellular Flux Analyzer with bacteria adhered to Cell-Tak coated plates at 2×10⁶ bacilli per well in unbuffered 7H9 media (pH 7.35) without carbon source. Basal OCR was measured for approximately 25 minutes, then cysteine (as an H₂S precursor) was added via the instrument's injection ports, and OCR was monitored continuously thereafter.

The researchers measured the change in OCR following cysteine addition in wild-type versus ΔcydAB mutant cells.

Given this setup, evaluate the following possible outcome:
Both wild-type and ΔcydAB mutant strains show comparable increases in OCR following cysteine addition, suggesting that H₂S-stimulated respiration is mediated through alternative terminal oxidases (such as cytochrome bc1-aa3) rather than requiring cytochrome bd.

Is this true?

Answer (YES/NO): NO